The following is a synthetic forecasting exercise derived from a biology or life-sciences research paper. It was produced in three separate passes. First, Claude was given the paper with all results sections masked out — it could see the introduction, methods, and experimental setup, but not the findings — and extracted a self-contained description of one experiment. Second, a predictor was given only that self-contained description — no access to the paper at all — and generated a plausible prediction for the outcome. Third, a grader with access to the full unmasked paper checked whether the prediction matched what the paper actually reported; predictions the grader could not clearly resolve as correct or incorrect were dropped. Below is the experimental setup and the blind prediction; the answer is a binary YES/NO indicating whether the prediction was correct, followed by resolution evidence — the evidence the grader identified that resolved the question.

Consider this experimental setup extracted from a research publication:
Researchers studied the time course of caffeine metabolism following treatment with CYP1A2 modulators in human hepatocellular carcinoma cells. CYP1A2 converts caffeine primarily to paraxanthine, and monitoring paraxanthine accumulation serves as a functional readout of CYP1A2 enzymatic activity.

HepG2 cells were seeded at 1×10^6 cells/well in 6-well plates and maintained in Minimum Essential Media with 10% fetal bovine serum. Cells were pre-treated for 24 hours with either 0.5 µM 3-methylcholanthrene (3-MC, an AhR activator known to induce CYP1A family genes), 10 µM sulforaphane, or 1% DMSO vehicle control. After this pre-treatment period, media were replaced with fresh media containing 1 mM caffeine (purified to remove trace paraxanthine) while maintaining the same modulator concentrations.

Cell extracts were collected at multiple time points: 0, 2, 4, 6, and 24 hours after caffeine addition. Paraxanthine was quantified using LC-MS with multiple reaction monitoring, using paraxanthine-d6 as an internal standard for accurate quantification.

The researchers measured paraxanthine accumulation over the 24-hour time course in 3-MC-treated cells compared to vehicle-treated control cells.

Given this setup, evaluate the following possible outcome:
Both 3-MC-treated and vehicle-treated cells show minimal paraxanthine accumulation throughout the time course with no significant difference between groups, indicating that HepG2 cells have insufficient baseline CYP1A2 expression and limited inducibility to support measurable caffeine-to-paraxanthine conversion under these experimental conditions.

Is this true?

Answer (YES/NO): NO